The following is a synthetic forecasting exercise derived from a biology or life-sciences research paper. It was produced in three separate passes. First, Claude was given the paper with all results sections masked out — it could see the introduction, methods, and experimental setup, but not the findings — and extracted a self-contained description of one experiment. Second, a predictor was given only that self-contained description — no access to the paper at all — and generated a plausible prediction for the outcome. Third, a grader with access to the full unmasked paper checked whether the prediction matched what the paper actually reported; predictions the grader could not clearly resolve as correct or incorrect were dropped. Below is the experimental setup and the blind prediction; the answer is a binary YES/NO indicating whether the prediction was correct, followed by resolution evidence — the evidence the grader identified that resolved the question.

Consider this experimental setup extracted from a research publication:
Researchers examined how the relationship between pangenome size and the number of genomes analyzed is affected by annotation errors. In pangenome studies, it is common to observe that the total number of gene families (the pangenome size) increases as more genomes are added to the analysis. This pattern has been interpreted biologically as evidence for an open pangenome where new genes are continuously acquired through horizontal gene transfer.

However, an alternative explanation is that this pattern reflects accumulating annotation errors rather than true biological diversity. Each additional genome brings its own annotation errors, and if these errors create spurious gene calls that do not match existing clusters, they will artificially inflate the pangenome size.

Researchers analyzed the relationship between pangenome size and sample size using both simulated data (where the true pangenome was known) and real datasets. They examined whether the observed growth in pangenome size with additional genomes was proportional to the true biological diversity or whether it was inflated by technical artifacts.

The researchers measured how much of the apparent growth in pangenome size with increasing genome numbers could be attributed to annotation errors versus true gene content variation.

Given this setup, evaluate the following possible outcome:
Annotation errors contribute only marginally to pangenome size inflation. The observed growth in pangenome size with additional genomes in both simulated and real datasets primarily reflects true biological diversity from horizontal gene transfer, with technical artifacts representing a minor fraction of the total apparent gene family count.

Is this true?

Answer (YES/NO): NO